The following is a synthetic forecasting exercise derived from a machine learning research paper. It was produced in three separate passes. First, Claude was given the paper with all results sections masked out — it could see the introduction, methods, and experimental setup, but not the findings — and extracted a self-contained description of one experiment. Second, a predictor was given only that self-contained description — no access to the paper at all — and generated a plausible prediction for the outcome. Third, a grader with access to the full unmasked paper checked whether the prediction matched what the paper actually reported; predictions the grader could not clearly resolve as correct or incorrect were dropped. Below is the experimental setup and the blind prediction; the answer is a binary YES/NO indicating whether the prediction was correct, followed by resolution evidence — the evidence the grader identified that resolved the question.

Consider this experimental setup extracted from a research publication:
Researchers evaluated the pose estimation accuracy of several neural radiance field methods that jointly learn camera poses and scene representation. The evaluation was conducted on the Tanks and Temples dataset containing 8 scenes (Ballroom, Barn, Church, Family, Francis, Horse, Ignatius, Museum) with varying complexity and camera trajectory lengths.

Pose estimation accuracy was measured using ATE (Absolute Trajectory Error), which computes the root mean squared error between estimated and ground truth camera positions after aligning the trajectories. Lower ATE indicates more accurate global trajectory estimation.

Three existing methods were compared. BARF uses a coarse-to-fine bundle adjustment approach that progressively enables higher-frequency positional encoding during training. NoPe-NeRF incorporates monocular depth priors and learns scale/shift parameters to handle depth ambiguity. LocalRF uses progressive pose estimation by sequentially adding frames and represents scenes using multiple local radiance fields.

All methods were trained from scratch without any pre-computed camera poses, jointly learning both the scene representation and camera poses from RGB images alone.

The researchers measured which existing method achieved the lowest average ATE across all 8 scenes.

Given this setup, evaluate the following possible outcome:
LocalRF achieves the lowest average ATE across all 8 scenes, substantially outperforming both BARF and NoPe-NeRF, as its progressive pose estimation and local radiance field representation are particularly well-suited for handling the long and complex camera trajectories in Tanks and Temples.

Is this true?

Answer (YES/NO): NO